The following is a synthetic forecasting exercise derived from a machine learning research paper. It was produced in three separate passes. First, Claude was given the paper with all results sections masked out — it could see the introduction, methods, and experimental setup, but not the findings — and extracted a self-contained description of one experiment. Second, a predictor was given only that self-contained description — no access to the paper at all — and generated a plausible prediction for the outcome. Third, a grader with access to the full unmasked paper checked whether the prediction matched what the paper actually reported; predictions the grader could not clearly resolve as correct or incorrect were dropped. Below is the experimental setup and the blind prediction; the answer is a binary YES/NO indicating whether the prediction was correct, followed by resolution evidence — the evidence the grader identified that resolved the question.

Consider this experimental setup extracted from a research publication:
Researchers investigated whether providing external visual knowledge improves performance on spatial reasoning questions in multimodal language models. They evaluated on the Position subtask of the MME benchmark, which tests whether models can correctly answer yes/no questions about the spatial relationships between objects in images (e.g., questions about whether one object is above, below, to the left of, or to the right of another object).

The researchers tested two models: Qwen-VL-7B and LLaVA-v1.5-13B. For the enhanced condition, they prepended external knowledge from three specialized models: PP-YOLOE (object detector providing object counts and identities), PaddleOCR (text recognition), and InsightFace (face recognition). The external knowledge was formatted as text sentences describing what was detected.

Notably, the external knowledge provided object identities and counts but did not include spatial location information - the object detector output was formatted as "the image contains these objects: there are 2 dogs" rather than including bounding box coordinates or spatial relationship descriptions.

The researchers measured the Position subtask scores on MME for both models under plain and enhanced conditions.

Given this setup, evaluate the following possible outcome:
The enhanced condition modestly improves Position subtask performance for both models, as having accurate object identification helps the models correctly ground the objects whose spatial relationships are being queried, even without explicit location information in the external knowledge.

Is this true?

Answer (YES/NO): NO